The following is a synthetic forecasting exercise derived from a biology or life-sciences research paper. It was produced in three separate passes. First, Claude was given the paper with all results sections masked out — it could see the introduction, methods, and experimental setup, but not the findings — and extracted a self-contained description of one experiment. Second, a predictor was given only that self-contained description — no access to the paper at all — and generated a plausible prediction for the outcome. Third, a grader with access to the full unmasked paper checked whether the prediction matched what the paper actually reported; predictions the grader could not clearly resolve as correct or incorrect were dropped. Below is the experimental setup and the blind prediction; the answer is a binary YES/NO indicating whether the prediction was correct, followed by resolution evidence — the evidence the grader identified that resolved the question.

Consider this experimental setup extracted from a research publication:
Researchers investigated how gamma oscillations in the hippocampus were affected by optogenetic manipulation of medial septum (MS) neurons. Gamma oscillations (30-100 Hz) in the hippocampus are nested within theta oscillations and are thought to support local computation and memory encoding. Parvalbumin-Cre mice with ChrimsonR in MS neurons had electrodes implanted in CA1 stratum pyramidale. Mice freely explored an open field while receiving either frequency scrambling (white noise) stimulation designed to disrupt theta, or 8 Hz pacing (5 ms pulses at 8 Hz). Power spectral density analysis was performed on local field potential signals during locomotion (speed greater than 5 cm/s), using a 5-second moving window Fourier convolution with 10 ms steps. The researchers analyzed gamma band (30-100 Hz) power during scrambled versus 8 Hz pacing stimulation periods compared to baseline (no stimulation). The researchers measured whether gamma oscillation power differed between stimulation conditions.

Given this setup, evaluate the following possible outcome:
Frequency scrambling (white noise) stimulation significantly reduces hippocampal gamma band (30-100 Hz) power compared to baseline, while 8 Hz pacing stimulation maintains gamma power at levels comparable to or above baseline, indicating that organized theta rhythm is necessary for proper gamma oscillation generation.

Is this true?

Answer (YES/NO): NO